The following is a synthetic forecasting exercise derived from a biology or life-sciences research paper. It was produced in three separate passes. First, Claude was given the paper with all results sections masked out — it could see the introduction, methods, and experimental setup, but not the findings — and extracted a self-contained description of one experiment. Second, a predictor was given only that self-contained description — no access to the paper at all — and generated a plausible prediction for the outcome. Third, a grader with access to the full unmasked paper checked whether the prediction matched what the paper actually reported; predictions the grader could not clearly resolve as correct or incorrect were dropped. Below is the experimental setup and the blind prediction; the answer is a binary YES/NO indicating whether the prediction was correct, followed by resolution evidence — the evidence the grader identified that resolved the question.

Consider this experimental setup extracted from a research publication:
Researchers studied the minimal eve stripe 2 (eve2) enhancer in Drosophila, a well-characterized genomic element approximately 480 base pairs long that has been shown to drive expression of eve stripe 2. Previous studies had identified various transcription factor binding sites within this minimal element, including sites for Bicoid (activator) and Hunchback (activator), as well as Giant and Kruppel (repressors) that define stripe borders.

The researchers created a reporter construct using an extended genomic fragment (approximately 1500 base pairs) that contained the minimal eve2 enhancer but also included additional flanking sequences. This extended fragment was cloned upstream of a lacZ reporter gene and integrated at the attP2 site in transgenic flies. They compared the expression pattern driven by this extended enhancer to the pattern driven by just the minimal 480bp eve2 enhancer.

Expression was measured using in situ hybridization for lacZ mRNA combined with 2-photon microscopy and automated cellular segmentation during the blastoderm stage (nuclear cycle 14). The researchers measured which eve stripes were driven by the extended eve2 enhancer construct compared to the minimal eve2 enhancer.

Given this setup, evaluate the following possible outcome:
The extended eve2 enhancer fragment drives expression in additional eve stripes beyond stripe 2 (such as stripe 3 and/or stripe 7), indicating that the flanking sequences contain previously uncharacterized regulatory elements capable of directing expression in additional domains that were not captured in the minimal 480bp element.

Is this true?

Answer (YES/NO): YES